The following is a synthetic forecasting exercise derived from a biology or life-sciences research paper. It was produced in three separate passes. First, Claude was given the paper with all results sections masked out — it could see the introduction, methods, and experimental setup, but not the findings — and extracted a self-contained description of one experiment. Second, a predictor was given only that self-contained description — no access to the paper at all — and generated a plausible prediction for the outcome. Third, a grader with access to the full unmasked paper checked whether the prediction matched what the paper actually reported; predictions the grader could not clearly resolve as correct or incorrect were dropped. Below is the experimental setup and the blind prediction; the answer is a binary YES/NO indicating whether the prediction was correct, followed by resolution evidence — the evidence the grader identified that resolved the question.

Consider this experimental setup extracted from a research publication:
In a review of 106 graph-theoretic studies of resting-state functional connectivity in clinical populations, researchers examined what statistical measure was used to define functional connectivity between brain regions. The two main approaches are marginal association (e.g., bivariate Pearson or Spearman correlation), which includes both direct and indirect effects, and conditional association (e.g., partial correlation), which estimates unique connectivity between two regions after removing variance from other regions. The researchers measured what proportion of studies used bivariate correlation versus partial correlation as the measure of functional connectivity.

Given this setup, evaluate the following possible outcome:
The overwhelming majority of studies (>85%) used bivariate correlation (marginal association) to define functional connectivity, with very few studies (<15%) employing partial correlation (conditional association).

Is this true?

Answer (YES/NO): NO